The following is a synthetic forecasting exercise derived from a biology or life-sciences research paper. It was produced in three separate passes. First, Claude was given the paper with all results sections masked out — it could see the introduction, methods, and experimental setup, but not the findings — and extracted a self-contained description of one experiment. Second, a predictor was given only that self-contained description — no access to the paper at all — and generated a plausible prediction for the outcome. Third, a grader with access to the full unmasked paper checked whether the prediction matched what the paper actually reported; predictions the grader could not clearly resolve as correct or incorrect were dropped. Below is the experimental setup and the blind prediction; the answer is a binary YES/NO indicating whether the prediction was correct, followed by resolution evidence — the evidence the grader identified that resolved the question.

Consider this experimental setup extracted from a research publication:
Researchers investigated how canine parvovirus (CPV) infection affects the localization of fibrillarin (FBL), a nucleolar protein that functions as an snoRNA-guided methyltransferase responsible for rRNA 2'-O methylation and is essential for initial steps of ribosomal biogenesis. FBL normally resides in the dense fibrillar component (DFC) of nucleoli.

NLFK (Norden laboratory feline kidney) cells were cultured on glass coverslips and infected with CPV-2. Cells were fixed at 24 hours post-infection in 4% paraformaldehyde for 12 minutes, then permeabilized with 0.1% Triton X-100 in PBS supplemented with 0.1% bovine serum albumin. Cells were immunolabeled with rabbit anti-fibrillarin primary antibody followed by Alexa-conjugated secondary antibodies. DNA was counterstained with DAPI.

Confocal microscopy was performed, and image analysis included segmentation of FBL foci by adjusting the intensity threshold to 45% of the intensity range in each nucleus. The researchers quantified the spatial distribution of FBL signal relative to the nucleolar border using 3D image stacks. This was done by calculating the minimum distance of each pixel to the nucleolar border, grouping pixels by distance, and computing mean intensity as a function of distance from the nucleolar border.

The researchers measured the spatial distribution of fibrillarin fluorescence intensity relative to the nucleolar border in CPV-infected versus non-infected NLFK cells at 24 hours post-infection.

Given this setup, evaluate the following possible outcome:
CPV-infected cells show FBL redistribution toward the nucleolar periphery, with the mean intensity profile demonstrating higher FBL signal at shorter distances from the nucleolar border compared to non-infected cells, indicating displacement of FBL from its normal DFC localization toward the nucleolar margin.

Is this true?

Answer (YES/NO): NO